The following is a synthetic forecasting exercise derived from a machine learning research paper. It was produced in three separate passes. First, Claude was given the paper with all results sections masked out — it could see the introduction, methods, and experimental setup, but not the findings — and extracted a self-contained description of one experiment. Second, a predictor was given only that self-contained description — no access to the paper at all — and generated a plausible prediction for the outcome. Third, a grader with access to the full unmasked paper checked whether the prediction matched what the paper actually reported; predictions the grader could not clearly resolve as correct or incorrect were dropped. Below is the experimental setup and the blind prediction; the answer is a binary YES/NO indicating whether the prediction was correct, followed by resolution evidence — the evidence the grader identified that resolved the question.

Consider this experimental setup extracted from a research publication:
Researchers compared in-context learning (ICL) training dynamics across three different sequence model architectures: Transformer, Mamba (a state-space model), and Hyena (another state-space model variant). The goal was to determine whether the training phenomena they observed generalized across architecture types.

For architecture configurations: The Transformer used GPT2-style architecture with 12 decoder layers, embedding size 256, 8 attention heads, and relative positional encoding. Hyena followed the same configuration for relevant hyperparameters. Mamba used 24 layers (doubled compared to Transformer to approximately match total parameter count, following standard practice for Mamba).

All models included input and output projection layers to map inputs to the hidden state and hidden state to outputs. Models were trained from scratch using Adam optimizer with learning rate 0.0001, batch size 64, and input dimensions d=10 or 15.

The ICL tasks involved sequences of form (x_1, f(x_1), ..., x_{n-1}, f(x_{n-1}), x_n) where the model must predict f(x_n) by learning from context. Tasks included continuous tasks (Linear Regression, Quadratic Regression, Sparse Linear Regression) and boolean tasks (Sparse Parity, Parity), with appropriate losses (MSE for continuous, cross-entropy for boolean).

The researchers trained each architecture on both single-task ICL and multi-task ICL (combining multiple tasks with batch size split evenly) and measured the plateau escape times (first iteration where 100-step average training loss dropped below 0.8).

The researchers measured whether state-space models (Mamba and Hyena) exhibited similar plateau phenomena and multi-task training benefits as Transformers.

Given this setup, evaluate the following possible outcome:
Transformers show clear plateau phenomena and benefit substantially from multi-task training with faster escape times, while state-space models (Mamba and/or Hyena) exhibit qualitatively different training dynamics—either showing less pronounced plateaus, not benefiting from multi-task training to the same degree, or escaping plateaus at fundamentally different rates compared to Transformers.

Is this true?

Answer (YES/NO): NO